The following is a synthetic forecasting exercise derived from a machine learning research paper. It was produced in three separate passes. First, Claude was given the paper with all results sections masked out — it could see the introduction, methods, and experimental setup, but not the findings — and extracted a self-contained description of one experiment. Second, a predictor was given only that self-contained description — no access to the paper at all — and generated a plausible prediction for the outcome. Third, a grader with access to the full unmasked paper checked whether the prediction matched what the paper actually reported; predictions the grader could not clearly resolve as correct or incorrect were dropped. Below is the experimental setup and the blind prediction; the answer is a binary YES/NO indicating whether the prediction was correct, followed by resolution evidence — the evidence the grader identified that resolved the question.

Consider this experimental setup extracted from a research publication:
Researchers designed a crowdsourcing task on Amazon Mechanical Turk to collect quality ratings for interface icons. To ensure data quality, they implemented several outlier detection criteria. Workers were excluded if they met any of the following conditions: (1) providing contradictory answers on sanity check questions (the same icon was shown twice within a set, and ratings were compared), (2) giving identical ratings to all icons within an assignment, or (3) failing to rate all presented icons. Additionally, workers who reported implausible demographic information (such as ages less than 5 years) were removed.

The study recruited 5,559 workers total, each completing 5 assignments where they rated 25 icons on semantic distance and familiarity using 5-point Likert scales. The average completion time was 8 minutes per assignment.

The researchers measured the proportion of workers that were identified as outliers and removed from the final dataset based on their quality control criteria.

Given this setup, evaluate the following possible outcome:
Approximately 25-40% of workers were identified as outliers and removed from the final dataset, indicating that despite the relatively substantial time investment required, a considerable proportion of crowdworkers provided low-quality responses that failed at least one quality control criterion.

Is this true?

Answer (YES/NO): NO